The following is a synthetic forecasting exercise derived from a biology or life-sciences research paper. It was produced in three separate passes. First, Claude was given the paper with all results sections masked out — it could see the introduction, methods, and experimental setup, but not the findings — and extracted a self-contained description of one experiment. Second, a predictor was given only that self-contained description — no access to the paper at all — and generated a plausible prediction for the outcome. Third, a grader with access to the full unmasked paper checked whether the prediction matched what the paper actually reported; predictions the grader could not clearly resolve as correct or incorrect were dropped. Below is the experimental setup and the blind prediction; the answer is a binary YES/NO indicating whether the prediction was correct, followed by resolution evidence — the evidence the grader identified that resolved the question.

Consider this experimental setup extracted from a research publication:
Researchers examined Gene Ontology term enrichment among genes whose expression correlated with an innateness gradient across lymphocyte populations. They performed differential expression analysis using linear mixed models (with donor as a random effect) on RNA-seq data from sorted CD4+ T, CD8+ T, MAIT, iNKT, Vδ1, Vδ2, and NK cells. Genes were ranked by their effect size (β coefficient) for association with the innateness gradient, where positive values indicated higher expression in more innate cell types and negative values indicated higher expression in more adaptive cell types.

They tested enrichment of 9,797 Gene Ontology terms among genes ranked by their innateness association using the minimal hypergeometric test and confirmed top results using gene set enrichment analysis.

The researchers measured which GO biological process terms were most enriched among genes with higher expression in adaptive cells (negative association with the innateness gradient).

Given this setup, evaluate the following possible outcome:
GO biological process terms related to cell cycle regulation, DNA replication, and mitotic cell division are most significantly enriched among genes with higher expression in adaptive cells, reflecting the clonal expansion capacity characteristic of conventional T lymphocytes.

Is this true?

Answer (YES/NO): NO